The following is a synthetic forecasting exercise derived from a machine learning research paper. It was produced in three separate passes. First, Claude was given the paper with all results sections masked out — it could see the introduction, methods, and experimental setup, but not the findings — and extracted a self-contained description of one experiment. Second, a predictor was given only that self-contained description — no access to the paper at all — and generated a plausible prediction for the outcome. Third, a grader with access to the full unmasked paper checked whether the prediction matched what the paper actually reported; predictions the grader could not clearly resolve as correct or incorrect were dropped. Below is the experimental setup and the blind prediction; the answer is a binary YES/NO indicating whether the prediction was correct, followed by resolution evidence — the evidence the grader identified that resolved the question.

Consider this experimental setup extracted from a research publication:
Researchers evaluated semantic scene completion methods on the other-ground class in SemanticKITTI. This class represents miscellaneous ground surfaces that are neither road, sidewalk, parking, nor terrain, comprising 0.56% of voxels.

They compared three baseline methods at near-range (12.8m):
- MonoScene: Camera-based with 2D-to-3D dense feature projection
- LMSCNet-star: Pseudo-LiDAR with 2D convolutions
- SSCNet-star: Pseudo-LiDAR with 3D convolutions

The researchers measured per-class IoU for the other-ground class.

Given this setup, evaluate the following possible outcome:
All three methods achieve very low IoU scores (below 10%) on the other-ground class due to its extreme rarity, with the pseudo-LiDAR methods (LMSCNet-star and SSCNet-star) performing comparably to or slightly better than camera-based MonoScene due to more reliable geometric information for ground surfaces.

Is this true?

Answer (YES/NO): NO